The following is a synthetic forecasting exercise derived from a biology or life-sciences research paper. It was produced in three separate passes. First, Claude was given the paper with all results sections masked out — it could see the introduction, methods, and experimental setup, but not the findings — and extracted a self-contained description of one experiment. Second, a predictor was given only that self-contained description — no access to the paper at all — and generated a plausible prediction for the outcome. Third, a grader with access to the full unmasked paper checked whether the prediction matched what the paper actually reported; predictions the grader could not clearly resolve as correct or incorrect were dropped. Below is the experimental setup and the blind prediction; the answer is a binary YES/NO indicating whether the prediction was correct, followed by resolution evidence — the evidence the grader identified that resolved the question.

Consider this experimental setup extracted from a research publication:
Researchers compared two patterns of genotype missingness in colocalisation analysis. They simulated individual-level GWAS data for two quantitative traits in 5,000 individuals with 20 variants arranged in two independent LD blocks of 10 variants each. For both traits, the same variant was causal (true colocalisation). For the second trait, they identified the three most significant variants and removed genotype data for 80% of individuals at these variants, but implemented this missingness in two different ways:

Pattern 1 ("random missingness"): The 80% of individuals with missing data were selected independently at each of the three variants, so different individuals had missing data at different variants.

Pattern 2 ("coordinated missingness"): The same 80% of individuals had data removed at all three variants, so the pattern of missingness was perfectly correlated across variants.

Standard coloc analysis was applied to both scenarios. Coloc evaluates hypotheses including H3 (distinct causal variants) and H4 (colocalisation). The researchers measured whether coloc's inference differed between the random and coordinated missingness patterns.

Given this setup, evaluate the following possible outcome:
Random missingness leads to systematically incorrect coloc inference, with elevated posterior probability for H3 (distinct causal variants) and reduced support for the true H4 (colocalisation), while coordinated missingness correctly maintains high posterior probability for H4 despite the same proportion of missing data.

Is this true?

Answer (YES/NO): NO